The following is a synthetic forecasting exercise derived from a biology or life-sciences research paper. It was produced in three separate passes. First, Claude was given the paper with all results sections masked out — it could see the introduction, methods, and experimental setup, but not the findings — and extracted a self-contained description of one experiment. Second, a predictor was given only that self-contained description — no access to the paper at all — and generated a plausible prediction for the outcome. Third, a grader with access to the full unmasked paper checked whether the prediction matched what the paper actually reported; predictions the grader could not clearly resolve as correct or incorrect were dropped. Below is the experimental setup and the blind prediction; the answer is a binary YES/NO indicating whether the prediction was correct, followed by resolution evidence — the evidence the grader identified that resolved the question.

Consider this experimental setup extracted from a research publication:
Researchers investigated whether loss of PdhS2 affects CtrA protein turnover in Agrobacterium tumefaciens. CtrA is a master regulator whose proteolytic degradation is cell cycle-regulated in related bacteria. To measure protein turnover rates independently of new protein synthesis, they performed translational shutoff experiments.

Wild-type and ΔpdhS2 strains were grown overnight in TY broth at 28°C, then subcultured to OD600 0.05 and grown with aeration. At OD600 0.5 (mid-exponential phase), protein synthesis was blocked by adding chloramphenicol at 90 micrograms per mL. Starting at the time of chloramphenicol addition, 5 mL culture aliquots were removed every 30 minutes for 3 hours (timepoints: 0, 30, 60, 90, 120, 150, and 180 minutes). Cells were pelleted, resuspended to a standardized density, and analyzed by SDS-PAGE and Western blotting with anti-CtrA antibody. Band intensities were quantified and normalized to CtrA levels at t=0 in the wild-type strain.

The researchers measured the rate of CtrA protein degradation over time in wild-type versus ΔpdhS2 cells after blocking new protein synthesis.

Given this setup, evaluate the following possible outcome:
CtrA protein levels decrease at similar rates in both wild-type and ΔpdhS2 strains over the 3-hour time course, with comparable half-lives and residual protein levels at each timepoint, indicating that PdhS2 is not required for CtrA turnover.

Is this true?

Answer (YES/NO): YES